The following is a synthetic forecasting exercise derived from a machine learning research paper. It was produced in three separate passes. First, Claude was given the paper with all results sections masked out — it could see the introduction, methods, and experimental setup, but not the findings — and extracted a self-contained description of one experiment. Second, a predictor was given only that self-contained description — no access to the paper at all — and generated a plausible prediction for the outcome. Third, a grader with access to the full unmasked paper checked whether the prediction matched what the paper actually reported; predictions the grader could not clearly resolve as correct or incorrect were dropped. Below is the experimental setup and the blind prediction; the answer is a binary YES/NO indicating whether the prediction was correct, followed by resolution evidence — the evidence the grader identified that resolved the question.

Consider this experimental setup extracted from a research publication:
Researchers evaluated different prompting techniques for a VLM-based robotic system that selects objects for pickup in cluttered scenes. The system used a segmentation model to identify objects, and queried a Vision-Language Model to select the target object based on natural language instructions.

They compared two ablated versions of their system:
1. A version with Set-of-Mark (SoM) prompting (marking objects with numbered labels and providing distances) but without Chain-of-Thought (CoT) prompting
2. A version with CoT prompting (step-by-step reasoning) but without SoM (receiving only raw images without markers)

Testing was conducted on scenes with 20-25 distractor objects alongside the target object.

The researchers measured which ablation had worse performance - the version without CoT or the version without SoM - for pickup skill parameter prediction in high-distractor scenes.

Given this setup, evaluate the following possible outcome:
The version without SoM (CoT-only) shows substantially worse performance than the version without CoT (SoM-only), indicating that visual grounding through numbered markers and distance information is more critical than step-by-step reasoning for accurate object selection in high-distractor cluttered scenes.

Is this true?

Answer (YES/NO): YES